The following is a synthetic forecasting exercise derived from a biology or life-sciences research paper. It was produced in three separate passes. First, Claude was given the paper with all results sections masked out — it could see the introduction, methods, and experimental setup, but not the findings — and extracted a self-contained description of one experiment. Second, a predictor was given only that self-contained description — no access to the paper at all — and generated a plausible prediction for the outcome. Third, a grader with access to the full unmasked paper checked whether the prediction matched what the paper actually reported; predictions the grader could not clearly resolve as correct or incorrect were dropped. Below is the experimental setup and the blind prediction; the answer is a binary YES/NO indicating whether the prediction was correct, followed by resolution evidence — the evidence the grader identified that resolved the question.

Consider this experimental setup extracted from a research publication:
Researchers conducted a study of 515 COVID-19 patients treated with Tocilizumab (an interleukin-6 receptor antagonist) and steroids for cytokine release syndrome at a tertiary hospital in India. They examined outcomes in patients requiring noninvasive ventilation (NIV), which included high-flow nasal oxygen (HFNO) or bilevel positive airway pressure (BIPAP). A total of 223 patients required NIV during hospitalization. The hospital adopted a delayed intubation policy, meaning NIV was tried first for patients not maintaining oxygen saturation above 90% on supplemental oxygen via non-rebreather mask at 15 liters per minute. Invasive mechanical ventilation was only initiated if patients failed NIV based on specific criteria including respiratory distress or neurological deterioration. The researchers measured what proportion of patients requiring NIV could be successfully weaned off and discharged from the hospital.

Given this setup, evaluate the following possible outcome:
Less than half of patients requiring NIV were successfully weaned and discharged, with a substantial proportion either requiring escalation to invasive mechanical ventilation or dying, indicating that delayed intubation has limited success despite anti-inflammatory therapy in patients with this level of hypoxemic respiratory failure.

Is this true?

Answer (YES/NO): YES